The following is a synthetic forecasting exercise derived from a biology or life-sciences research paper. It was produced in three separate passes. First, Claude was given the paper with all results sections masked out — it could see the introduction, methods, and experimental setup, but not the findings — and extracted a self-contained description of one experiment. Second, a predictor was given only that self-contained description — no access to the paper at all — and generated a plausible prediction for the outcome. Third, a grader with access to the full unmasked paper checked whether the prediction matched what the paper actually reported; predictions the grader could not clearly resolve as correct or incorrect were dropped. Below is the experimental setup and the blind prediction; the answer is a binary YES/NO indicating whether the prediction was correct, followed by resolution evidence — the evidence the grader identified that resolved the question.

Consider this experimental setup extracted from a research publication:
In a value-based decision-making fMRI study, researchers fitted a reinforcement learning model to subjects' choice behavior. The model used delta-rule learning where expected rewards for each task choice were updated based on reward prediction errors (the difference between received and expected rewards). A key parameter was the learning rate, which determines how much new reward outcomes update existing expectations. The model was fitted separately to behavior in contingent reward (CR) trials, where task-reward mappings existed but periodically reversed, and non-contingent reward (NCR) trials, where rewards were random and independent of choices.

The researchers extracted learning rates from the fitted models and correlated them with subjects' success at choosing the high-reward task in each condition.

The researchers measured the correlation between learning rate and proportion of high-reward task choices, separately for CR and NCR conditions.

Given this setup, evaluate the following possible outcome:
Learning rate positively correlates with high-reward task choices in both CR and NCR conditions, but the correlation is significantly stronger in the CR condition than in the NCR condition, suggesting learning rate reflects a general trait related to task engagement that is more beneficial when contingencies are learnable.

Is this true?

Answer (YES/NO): NO